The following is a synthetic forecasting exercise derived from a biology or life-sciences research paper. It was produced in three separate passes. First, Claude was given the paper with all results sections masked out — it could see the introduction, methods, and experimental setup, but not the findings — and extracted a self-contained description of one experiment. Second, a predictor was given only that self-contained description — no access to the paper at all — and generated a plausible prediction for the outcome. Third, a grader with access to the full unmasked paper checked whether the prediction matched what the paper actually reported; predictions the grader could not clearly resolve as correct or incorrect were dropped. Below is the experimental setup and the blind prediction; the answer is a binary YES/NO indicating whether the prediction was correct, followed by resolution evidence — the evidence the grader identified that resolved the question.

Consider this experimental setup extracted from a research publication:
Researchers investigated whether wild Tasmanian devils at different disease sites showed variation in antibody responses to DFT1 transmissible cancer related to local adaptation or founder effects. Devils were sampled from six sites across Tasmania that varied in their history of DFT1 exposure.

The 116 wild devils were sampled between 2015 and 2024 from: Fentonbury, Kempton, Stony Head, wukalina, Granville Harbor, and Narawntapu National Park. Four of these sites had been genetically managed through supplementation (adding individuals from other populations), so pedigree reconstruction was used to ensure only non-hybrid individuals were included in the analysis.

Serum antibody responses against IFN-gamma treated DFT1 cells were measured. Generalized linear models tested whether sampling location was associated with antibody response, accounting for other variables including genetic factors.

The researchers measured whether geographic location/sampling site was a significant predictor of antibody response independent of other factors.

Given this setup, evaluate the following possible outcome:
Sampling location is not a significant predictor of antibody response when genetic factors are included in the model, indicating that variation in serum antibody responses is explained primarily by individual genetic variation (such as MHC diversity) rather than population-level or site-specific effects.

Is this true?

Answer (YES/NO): YES